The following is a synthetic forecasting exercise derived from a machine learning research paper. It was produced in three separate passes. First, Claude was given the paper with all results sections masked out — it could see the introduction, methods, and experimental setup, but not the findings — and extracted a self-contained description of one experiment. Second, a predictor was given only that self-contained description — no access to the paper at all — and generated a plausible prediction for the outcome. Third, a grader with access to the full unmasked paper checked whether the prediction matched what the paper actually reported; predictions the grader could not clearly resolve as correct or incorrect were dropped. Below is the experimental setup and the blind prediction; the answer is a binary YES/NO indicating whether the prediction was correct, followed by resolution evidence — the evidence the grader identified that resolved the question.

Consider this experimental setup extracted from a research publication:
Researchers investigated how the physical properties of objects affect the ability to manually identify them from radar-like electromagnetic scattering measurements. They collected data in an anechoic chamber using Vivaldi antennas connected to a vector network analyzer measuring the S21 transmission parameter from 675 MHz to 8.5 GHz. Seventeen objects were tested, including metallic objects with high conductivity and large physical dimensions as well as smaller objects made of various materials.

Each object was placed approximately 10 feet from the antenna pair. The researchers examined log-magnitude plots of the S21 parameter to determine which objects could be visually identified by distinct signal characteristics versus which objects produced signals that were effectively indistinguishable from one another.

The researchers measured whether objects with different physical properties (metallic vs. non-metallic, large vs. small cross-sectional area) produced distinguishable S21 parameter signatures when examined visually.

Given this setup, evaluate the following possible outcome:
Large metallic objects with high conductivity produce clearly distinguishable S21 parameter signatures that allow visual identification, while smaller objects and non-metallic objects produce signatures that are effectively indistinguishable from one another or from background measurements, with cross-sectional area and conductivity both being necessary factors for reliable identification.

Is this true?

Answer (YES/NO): YES